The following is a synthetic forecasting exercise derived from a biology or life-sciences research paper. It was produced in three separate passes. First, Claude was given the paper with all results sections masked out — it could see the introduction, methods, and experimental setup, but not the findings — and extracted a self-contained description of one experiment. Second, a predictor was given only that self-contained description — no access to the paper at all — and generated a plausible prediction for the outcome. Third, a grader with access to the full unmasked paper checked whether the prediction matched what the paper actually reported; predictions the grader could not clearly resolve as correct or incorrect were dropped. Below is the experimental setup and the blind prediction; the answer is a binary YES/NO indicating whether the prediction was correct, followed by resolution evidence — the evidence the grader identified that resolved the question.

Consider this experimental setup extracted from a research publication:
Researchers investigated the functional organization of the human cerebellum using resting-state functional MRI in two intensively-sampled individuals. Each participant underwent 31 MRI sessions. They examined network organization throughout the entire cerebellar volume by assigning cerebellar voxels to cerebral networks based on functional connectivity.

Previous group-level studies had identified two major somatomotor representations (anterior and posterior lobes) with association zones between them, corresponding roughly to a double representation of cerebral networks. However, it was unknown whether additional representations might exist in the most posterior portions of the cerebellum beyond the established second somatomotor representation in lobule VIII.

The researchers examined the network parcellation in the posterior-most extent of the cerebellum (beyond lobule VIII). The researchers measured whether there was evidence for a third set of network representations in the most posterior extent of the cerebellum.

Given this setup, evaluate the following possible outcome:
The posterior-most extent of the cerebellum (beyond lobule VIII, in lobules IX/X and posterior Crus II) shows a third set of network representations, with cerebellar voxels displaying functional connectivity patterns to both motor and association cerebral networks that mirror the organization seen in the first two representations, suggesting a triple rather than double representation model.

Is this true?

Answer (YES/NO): NO